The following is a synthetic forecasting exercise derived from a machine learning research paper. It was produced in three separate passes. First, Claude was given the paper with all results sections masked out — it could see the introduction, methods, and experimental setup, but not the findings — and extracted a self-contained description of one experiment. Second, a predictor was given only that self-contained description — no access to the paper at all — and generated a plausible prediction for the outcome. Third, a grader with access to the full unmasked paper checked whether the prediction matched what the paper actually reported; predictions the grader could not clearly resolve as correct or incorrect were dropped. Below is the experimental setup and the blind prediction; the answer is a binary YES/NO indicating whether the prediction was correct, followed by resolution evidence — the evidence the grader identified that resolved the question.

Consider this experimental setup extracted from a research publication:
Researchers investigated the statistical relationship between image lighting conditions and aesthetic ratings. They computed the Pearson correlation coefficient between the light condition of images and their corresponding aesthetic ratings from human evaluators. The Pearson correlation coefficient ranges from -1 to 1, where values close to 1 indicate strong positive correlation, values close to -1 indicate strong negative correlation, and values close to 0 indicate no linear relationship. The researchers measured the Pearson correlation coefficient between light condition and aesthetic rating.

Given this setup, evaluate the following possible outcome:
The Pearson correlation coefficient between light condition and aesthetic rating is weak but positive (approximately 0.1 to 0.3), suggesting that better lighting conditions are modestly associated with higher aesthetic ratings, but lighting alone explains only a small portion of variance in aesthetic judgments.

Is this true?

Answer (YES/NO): NO